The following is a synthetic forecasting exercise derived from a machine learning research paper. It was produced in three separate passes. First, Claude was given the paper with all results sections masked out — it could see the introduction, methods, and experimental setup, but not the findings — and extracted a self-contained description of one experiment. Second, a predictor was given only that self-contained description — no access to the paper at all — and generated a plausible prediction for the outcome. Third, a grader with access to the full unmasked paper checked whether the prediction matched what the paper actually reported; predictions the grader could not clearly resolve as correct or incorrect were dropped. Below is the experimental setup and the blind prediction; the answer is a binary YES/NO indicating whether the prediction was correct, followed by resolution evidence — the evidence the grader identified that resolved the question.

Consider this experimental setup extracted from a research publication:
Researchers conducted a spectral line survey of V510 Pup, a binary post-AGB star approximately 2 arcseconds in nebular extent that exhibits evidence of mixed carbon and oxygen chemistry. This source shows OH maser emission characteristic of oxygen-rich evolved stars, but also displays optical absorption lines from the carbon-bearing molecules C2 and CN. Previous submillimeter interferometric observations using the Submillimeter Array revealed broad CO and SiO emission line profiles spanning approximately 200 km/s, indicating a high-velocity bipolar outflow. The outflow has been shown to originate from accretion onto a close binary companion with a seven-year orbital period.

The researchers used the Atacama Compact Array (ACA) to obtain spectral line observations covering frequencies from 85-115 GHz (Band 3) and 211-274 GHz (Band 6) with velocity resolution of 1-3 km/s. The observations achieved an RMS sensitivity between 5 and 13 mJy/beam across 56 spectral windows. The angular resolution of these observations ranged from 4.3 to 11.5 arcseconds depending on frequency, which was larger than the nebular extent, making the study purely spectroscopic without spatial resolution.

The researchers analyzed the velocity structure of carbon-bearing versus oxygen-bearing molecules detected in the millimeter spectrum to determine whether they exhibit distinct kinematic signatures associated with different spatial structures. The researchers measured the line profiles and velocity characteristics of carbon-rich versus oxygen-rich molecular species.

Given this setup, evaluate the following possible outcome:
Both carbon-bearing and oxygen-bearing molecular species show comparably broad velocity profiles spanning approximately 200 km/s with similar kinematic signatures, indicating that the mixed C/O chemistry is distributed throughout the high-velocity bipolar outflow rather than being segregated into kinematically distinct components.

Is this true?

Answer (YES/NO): NO